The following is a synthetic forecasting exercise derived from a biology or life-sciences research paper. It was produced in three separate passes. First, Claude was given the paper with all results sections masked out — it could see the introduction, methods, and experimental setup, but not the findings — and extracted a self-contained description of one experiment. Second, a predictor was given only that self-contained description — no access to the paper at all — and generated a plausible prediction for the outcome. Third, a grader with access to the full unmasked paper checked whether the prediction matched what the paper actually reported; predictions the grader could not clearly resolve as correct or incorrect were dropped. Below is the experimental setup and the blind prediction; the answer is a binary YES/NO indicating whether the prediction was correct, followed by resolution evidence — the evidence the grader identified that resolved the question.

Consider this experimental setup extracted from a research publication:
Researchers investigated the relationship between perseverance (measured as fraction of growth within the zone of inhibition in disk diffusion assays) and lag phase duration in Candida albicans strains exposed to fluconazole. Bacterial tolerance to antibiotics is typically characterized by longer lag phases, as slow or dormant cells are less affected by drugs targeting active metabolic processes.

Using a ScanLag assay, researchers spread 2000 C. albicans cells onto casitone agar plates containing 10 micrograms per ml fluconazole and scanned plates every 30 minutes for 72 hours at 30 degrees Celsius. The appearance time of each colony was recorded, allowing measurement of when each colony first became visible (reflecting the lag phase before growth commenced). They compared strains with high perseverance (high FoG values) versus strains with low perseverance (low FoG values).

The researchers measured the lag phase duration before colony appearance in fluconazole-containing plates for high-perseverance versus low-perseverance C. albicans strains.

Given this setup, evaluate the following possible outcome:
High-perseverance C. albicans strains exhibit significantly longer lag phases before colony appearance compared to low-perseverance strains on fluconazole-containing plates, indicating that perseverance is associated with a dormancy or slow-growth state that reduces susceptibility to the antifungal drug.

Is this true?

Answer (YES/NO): NO